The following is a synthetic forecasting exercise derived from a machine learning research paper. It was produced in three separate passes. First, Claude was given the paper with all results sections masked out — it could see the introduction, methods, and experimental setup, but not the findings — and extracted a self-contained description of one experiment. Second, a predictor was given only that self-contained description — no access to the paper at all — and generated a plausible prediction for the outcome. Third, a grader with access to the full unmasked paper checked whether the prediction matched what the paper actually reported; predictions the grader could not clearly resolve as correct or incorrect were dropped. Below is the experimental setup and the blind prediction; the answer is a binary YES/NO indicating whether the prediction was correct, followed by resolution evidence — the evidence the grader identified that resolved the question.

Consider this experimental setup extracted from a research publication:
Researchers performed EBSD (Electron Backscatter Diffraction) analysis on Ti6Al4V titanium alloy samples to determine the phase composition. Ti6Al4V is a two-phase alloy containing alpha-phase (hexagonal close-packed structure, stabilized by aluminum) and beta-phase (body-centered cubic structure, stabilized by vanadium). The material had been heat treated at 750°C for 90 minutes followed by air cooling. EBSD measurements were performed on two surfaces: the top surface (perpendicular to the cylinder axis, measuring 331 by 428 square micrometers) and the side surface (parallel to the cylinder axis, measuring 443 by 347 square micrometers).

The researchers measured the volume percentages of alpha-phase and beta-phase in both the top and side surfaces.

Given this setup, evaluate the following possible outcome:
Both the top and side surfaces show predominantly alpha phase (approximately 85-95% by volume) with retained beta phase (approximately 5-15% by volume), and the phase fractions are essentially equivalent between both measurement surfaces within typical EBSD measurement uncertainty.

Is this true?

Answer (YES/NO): NO